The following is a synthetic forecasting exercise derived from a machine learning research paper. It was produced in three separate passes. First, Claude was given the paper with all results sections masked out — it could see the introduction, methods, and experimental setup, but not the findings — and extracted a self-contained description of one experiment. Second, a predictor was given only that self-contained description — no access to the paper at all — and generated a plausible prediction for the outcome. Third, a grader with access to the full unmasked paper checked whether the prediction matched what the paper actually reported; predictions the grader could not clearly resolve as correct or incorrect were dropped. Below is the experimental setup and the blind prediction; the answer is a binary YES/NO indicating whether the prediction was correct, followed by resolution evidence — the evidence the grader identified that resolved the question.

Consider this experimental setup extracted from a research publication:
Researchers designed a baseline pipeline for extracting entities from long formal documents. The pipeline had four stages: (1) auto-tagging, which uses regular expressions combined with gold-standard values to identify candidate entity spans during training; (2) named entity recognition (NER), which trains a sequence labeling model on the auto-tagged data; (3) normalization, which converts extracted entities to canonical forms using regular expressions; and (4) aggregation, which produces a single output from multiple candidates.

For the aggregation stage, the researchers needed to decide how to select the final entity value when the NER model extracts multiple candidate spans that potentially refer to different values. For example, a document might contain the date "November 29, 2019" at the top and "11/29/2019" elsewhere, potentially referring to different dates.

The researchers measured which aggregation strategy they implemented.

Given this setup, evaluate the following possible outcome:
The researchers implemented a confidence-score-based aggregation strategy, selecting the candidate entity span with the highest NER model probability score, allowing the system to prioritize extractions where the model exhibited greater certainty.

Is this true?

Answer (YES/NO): NO